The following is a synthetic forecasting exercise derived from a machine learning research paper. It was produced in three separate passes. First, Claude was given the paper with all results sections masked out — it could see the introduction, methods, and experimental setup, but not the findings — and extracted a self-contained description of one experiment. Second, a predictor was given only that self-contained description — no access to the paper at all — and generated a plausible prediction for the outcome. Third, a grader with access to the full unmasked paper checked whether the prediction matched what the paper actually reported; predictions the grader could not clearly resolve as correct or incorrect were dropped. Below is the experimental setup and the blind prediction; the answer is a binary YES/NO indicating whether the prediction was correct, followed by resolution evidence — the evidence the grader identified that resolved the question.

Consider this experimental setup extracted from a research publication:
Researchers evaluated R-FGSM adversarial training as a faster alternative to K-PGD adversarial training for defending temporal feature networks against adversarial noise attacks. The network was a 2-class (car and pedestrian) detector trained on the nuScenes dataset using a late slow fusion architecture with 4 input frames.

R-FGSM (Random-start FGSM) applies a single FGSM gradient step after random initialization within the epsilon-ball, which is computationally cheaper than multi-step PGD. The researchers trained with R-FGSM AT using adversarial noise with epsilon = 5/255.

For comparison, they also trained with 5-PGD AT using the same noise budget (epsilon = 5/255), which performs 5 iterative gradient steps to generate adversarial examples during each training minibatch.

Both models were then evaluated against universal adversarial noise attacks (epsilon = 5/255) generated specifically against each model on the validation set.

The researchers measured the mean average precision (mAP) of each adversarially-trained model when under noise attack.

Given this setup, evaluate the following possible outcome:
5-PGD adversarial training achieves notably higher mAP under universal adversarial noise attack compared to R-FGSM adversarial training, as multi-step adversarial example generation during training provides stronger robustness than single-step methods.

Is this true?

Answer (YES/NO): YES